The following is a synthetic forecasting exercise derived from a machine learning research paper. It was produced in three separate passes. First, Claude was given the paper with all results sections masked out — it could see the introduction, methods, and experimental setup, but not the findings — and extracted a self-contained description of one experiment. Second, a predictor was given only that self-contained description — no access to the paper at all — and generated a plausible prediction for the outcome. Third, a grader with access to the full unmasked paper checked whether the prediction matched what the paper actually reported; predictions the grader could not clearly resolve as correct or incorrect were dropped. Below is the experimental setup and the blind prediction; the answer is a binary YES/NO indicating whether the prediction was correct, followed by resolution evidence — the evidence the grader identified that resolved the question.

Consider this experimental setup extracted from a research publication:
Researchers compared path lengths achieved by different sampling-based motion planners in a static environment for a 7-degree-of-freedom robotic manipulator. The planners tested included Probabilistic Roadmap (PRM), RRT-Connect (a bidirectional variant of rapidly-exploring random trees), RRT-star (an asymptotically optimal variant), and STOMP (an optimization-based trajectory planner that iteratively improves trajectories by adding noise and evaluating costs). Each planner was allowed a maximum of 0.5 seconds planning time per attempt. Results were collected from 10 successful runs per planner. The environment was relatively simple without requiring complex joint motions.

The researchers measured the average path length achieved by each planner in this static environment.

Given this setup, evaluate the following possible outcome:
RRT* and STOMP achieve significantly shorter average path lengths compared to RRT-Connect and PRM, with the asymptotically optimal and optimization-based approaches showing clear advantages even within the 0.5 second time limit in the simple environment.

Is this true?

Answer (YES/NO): NO